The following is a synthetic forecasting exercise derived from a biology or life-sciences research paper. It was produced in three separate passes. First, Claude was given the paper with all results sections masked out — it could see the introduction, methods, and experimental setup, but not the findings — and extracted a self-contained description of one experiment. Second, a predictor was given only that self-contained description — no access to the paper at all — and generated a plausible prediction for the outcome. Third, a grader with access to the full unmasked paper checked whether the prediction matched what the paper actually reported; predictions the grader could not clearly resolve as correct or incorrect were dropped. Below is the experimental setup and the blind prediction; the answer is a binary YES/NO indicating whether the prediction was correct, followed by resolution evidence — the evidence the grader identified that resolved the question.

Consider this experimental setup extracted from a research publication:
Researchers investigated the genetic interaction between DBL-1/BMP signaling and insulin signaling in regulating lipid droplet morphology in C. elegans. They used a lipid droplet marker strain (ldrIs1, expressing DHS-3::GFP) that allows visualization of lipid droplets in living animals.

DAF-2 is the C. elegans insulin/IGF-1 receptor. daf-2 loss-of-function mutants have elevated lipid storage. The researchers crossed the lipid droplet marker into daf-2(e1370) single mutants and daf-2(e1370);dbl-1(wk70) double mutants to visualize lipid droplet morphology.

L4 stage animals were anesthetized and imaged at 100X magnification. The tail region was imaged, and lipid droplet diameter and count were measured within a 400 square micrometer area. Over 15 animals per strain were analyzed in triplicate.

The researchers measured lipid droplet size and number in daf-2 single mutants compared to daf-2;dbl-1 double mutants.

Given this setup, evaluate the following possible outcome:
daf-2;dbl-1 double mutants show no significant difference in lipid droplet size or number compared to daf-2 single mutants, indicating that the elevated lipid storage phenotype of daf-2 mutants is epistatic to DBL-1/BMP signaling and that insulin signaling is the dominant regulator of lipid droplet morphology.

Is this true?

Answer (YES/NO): NO